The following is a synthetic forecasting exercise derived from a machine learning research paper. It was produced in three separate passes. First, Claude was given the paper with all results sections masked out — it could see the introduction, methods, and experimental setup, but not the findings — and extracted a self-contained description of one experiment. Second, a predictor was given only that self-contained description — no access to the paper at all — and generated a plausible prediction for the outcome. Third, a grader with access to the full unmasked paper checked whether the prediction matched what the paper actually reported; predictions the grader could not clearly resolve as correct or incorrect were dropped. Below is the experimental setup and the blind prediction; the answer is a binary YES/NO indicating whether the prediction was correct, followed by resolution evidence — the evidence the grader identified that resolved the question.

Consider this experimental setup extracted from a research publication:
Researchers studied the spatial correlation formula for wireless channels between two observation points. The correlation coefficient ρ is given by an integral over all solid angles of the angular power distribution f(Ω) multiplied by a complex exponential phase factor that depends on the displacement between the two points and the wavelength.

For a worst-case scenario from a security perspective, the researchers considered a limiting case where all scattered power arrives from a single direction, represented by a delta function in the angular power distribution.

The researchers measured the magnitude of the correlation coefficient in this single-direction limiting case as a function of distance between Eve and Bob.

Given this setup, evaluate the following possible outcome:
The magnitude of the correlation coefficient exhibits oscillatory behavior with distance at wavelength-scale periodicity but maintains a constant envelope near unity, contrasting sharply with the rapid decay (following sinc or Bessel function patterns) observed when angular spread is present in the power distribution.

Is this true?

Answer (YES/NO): NO